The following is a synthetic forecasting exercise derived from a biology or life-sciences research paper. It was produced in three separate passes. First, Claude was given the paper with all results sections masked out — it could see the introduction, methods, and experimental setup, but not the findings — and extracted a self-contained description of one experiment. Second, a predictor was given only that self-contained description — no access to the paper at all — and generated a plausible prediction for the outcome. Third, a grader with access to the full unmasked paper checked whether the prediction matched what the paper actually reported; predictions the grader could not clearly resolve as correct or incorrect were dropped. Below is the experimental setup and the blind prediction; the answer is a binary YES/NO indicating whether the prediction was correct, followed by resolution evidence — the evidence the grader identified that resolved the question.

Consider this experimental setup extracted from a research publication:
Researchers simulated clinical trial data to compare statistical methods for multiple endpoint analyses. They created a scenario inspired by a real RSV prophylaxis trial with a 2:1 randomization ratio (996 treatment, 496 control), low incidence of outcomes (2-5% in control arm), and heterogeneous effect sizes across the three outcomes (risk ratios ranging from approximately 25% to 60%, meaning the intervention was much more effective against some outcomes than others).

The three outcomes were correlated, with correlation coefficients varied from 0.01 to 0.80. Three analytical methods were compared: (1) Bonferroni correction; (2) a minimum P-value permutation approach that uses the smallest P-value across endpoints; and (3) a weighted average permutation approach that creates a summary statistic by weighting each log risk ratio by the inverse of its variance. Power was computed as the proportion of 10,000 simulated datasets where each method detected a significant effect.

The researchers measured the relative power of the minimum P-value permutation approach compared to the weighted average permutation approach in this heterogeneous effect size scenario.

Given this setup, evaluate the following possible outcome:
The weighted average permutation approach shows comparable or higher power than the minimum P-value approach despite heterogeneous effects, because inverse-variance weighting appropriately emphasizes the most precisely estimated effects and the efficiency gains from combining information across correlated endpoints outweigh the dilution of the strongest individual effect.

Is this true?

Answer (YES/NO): NO